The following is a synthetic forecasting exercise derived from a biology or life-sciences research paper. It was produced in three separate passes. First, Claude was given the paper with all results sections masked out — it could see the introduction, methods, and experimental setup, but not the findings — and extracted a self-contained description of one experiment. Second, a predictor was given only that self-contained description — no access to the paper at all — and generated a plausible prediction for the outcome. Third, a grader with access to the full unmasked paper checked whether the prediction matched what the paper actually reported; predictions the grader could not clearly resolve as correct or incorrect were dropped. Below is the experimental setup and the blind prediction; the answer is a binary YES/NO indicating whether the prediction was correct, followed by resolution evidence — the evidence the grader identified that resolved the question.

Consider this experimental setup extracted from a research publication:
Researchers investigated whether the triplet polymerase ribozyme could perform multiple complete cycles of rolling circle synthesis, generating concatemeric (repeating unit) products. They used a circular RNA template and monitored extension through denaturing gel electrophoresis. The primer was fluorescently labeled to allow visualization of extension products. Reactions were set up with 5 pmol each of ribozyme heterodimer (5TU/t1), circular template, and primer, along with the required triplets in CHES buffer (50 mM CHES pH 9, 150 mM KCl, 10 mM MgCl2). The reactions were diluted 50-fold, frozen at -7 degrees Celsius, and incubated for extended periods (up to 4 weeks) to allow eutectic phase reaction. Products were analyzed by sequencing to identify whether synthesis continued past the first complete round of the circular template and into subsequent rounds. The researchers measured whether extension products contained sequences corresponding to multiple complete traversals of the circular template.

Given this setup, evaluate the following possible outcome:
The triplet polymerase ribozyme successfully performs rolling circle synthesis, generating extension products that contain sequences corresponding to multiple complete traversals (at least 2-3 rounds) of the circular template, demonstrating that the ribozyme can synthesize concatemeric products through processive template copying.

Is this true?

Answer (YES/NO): YES